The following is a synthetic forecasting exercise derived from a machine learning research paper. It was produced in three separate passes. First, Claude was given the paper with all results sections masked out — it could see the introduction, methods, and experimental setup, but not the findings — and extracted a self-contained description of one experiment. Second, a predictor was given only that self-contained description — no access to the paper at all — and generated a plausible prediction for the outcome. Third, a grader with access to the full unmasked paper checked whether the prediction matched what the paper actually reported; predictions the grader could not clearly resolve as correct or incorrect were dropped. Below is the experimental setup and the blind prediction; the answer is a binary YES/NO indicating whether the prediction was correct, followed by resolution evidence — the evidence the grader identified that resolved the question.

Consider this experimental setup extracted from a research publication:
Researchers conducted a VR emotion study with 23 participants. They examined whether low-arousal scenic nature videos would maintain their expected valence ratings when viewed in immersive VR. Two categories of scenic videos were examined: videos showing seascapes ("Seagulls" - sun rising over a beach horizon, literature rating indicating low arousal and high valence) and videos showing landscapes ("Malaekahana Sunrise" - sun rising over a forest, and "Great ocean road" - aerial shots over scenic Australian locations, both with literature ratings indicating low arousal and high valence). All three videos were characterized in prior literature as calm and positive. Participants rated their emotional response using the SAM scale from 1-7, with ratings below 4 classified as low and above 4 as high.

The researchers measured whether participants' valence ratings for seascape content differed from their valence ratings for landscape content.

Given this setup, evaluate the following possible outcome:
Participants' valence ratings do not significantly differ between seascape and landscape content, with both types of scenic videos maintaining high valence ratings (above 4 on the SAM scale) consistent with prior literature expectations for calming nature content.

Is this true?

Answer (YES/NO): NO